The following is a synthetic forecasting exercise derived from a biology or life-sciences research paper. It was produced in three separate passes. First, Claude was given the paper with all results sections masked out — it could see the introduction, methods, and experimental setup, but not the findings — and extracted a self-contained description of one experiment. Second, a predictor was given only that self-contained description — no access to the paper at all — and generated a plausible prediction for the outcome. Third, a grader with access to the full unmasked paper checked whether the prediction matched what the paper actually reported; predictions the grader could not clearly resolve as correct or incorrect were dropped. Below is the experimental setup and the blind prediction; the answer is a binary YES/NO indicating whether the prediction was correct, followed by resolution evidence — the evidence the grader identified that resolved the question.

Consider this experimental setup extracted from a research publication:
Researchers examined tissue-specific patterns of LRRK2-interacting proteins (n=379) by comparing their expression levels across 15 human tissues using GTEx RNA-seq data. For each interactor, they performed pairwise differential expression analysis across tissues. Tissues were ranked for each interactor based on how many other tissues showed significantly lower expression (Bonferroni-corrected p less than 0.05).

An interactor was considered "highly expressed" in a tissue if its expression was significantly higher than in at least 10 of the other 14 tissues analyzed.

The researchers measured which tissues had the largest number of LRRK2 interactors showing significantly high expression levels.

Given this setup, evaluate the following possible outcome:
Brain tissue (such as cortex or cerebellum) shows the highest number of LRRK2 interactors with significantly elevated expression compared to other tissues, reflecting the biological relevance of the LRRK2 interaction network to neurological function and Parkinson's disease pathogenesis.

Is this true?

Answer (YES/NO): NO